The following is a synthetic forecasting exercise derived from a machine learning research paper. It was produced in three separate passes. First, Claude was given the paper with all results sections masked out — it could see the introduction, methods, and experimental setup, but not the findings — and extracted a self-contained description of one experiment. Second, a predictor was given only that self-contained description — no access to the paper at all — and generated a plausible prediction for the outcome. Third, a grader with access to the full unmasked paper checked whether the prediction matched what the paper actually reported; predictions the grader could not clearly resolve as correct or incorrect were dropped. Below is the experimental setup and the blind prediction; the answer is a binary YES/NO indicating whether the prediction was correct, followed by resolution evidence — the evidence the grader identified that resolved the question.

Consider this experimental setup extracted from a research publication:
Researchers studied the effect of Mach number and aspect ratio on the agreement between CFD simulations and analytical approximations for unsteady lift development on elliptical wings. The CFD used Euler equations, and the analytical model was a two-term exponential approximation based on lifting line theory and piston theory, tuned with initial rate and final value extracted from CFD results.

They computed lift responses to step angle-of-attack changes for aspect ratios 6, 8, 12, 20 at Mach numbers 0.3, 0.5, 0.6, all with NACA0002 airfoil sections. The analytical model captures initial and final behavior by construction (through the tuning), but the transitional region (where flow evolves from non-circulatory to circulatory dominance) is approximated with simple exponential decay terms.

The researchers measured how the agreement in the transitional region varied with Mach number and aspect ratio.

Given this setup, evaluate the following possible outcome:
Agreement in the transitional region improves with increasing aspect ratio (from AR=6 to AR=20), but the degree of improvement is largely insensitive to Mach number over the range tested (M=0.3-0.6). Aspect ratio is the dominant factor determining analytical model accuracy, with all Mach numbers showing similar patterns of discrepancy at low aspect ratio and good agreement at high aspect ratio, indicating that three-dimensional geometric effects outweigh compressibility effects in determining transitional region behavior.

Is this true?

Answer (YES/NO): NO